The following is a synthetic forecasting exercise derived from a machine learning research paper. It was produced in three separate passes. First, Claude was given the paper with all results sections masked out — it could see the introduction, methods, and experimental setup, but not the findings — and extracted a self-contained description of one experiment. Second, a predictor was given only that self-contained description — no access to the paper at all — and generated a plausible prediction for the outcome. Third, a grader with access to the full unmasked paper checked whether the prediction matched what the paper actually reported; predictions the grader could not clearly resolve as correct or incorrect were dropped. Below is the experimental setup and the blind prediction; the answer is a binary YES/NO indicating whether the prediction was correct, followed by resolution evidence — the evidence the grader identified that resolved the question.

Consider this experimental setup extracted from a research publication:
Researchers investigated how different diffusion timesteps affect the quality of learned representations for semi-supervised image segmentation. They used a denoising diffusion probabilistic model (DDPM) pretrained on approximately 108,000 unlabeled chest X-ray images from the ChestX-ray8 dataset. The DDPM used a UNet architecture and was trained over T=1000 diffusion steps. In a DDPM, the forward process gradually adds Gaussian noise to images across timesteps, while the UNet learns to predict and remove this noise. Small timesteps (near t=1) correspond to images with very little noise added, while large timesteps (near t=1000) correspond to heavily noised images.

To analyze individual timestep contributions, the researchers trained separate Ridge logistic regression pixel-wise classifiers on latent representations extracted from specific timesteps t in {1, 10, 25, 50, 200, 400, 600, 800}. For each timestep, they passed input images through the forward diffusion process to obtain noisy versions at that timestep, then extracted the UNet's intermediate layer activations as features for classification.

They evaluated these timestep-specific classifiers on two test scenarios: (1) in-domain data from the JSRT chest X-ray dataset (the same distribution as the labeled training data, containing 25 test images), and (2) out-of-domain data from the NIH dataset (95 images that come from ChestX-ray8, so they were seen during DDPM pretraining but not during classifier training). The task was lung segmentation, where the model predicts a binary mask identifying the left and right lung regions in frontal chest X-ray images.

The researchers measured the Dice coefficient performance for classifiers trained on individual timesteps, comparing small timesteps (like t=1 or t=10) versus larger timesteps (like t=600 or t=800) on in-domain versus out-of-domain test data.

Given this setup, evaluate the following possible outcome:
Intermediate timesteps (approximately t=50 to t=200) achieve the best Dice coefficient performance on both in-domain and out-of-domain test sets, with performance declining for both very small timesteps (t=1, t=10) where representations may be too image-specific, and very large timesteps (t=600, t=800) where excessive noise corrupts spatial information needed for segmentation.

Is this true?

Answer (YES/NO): NO